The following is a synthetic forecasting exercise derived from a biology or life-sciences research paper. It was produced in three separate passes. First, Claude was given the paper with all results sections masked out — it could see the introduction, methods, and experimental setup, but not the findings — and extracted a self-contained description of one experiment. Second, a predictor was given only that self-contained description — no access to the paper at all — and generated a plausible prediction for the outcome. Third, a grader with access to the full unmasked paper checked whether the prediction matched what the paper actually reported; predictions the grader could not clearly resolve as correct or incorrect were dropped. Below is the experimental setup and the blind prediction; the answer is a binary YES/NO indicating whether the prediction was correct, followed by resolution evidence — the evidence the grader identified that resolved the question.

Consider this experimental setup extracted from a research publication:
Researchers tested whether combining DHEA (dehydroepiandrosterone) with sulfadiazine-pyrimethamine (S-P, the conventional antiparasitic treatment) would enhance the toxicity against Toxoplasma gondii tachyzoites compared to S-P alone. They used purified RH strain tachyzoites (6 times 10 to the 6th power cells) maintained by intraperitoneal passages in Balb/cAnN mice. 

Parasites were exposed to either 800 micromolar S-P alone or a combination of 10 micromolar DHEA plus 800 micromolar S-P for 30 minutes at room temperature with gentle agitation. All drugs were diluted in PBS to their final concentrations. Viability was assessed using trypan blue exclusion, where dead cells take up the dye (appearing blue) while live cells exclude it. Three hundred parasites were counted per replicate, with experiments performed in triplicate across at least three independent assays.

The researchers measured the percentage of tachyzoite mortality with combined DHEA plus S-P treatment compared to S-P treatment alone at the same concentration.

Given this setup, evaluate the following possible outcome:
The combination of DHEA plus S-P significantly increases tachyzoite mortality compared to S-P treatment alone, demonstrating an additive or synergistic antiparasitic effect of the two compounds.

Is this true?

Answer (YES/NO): NO